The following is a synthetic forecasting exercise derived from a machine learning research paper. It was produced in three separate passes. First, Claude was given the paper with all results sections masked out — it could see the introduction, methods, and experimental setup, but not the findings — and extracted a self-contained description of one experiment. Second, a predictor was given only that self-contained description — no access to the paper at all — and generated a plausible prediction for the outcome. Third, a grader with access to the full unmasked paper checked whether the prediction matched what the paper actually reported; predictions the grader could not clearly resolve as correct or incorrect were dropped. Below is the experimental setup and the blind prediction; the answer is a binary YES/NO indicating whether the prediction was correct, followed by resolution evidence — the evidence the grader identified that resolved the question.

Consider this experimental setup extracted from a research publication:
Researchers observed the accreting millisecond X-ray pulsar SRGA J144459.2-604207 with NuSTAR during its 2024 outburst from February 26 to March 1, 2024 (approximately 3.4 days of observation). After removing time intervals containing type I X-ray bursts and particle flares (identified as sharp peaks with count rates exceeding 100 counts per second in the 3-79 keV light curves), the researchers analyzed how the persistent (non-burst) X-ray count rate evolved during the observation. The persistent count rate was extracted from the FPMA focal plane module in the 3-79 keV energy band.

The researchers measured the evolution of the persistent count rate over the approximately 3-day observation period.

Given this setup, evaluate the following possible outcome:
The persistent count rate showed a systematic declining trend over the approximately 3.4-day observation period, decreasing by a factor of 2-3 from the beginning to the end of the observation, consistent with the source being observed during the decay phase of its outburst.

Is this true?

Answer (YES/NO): NO